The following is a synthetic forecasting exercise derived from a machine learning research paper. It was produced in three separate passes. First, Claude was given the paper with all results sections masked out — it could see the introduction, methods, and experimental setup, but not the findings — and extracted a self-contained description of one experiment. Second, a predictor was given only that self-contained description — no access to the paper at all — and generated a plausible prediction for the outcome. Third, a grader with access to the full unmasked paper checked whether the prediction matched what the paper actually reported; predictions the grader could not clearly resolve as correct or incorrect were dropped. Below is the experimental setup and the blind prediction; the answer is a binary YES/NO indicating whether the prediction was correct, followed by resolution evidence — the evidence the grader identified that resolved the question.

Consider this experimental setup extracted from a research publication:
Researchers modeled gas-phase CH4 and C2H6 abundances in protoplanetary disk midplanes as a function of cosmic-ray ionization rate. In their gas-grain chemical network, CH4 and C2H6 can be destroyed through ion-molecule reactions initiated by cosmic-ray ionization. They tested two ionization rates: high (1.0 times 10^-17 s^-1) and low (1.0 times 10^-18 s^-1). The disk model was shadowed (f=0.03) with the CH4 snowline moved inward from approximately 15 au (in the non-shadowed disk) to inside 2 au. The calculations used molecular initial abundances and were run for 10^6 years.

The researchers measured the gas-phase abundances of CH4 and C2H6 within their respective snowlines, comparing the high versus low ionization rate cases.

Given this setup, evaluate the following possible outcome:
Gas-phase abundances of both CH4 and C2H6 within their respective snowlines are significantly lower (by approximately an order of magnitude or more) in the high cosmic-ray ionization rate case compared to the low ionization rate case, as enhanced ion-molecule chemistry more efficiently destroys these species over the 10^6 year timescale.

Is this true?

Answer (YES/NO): YES